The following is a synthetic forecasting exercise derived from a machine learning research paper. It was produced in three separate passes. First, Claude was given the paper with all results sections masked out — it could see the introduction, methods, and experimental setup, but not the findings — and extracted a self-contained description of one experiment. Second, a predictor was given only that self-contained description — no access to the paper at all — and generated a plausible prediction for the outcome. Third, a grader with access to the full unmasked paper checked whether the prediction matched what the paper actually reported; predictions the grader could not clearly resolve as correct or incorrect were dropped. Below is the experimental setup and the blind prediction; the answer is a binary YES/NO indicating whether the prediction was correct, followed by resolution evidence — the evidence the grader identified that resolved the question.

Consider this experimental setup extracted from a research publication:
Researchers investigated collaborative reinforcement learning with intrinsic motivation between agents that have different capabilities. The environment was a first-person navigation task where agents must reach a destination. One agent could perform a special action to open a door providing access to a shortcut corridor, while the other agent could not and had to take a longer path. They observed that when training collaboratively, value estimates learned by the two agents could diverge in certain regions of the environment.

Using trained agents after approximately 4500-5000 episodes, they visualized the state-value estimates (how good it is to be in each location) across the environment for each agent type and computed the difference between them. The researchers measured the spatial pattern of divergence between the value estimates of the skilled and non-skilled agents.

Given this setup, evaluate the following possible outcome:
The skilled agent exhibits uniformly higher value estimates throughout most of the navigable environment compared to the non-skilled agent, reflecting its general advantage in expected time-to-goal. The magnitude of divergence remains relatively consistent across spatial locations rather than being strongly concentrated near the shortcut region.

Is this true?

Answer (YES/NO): NO